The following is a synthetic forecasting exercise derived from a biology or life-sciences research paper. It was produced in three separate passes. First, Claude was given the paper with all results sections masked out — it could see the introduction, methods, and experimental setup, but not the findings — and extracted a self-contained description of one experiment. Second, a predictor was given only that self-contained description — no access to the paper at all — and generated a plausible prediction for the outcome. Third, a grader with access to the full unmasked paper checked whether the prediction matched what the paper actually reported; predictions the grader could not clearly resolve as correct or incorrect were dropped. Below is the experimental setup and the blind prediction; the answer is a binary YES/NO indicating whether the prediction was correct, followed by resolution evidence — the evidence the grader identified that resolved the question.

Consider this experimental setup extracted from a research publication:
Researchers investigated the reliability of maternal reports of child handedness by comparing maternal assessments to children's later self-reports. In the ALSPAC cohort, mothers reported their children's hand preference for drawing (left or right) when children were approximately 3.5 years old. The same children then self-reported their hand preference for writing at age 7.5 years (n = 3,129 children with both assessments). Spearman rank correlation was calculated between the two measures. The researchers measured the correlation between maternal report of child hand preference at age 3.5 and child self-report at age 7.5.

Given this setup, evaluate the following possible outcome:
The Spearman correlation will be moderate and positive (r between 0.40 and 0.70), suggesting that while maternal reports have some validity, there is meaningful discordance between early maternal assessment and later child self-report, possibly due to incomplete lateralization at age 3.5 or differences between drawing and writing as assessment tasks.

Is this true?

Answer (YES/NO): NO